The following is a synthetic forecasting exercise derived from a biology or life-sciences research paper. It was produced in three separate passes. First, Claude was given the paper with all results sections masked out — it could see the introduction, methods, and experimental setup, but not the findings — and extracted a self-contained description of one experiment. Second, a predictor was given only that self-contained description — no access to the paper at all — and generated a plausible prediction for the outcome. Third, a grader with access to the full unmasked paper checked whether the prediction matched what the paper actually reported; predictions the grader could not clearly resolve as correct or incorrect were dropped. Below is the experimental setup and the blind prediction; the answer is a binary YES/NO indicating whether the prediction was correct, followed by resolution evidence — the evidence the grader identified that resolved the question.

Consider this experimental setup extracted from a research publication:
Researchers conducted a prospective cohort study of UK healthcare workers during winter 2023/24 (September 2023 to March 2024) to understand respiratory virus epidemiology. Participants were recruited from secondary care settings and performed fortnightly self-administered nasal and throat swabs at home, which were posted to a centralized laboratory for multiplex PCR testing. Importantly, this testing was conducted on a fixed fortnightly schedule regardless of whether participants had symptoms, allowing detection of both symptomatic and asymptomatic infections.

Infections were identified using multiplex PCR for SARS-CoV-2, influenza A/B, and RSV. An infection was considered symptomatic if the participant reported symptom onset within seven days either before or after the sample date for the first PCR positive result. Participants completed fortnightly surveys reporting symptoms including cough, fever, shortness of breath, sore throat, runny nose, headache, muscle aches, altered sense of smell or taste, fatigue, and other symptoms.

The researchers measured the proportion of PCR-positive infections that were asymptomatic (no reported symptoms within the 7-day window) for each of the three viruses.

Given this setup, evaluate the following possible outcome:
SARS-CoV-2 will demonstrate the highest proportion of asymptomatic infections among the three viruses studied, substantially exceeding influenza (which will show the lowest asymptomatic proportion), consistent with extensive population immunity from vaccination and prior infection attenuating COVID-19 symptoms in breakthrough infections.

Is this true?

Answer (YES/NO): NO